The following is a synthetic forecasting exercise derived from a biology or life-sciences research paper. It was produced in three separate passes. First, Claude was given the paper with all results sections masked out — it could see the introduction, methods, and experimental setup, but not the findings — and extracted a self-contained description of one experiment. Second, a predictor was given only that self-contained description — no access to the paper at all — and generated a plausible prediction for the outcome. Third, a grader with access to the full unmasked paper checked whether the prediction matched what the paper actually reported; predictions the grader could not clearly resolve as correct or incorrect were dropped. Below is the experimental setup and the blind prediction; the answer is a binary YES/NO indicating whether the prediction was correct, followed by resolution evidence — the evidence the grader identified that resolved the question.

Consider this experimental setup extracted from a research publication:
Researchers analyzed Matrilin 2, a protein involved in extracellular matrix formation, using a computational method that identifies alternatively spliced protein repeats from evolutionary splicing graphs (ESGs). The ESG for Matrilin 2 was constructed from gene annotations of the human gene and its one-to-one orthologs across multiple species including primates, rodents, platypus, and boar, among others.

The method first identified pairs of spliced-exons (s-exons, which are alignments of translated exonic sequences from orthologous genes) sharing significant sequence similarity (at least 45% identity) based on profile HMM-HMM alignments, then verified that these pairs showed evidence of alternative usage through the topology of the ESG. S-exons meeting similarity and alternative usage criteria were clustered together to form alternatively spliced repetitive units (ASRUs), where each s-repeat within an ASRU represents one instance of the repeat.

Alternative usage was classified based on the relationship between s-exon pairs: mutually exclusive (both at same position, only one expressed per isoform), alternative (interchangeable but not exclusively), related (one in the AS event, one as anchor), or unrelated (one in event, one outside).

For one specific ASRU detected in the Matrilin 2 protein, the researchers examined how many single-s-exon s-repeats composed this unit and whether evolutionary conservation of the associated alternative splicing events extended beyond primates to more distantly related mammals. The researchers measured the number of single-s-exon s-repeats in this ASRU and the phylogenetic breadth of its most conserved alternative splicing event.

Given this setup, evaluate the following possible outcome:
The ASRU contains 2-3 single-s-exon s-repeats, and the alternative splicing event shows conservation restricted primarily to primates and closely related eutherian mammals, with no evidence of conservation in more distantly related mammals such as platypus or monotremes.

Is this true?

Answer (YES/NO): NO